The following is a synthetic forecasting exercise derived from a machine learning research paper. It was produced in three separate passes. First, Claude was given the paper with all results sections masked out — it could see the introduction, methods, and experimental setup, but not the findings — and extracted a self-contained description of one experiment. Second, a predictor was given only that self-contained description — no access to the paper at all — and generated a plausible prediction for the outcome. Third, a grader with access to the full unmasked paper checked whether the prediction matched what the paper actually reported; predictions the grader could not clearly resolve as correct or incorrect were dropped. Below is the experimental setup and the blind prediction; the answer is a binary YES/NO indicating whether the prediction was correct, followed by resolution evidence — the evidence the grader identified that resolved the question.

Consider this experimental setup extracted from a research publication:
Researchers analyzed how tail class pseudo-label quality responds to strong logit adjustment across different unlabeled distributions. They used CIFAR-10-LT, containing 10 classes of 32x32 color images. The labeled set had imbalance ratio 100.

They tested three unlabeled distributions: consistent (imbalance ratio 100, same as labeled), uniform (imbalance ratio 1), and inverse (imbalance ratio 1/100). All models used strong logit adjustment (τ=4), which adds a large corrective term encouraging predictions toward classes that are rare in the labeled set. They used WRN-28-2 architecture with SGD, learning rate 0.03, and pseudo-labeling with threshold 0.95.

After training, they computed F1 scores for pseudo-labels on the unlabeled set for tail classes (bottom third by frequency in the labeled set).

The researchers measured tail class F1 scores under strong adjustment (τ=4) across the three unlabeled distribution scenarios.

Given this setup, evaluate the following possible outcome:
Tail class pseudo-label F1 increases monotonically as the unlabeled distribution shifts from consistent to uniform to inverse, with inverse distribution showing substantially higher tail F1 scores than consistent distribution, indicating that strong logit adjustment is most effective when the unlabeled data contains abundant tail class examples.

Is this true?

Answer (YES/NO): YES